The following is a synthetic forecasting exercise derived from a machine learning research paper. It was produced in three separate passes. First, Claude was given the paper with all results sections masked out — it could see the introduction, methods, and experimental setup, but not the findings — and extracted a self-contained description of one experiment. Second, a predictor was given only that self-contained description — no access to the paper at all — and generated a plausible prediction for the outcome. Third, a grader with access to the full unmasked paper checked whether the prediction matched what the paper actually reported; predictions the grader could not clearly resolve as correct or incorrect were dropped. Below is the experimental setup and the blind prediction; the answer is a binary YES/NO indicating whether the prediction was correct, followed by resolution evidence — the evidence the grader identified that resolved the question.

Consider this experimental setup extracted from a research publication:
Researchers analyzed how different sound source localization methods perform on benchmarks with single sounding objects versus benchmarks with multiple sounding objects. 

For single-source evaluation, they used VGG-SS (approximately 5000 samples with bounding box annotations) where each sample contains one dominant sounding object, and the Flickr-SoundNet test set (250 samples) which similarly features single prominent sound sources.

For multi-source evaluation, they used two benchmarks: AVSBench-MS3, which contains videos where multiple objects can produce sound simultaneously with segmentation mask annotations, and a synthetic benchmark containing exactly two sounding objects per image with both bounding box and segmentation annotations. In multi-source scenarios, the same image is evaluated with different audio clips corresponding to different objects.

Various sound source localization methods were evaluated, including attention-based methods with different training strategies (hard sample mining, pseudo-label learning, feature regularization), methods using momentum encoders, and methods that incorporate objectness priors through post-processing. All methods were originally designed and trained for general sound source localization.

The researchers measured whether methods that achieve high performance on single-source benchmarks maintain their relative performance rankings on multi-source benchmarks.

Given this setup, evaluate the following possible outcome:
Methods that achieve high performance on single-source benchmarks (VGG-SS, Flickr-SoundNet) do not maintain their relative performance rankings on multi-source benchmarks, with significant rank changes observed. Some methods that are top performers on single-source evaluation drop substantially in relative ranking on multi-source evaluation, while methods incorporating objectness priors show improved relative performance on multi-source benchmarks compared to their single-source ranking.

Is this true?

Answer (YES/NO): NO